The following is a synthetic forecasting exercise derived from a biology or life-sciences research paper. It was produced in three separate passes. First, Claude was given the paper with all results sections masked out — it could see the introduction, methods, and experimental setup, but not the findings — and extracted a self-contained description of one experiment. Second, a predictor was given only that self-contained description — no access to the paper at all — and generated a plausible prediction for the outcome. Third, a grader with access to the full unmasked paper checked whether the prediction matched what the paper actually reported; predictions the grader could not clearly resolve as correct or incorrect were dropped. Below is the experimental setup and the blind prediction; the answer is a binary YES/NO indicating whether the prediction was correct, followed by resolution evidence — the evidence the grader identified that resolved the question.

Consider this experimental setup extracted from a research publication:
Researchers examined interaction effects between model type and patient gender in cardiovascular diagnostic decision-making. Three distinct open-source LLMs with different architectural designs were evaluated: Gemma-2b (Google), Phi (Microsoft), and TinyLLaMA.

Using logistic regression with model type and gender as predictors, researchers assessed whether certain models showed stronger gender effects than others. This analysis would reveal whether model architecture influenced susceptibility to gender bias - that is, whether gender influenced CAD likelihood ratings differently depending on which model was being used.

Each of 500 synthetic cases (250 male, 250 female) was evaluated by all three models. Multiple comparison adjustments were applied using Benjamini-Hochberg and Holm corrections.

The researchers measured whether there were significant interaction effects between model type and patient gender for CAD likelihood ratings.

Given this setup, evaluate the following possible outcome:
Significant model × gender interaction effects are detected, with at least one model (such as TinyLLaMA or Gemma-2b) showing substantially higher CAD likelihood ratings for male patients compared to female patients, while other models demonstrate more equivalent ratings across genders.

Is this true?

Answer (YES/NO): NO